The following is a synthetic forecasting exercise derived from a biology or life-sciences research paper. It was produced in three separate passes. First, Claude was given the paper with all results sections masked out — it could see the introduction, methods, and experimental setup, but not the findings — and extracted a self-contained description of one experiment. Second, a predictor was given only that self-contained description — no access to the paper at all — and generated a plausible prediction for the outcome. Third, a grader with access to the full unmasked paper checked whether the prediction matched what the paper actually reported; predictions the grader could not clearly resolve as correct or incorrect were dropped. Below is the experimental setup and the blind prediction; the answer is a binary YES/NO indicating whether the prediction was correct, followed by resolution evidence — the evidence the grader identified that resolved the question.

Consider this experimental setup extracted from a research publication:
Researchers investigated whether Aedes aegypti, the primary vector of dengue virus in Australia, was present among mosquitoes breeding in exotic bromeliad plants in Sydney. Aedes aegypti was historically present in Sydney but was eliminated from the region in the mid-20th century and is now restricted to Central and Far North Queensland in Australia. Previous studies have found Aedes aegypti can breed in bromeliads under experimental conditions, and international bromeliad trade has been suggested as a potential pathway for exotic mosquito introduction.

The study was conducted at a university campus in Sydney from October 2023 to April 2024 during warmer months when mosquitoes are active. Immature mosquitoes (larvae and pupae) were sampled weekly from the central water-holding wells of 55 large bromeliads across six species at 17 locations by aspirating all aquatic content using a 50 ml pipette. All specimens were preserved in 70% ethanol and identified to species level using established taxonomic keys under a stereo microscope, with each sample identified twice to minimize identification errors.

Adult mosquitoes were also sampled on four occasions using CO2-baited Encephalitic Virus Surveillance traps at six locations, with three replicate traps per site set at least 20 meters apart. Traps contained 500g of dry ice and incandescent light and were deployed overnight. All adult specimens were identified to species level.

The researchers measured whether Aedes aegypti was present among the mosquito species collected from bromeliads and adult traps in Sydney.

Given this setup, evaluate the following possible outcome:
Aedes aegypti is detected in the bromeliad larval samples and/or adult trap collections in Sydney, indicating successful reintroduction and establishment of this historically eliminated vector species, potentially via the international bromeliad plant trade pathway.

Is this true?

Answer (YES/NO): NO